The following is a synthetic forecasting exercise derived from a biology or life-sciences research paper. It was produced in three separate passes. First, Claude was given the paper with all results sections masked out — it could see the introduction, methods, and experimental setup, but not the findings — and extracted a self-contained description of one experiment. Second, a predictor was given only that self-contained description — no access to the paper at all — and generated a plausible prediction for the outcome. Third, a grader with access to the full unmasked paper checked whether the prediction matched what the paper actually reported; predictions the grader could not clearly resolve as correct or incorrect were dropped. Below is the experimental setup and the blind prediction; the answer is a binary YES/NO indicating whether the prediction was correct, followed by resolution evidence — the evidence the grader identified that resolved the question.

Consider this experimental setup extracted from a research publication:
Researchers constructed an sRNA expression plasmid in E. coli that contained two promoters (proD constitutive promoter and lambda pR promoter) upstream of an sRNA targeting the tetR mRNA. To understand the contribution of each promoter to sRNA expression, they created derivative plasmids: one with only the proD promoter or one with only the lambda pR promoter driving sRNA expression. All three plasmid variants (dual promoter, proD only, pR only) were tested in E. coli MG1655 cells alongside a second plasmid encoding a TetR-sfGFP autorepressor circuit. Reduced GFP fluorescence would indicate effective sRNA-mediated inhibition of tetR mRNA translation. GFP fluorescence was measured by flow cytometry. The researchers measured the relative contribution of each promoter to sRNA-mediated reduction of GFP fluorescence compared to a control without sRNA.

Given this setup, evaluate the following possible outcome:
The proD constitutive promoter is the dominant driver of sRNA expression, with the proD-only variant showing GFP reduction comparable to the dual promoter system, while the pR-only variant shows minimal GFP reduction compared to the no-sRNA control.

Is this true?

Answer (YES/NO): NO